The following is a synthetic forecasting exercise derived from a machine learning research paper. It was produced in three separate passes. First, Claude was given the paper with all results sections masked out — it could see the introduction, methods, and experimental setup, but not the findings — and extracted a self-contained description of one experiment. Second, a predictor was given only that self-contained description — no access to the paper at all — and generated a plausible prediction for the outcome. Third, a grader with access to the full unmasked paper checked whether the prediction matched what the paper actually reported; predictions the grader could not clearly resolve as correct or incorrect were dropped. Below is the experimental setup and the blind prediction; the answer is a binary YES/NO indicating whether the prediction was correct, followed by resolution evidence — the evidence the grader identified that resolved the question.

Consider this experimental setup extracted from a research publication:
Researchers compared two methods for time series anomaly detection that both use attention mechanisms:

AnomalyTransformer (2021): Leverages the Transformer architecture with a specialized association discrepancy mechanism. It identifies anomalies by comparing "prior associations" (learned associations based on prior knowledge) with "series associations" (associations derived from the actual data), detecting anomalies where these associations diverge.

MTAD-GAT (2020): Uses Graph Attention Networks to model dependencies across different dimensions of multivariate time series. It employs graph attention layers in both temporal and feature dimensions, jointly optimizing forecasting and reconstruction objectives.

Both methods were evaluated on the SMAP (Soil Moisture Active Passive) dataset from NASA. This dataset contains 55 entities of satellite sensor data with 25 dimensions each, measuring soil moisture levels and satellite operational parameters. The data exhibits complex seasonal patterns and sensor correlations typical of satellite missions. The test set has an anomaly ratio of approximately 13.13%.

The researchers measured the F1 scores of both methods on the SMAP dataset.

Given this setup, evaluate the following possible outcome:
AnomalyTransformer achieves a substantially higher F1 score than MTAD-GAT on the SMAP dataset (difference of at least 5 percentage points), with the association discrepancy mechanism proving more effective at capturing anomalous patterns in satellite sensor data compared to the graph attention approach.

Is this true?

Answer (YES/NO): NO